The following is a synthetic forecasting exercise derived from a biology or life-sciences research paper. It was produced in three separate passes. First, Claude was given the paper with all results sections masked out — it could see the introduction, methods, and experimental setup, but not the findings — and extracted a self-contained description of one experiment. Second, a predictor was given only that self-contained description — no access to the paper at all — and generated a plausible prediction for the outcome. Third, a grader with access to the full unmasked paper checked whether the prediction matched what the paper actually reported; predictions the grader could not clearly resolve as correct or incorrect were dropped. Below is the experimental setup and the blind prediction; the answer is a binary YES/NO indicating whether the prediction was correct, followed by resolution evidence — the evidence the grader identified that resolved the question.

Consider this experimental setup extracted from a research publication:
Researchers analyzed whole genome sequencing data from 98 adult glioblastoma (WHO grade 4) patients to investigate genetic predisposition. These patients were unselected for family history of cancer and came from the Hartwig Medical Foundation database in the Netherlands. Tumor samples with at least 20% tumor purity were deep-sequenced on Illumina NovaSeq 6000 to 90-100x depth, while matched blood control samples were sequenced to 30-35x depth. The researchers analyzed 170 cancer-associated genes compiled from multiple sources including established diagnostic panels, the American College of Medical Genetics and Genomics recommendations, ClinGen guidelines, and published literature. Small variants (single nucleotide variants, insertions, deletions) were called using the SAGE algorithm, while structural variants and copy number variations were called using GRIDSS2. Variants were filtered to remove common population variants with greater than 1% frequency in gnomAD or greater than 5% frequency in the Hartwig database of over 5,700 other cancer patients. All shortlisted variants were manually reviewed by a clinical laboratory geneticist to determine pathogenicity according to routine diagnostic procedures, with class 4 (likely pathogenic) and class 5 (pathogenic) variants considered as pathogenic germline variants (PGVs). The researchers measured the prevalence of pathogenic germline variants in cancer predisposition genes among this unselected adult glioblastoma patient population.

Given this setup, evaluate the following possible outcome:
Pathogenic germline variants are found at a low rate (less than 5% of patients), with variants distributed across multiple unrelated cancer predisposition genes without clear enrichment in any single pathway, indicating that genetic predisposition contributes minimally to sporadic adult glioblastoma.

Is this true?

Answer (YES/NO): NO